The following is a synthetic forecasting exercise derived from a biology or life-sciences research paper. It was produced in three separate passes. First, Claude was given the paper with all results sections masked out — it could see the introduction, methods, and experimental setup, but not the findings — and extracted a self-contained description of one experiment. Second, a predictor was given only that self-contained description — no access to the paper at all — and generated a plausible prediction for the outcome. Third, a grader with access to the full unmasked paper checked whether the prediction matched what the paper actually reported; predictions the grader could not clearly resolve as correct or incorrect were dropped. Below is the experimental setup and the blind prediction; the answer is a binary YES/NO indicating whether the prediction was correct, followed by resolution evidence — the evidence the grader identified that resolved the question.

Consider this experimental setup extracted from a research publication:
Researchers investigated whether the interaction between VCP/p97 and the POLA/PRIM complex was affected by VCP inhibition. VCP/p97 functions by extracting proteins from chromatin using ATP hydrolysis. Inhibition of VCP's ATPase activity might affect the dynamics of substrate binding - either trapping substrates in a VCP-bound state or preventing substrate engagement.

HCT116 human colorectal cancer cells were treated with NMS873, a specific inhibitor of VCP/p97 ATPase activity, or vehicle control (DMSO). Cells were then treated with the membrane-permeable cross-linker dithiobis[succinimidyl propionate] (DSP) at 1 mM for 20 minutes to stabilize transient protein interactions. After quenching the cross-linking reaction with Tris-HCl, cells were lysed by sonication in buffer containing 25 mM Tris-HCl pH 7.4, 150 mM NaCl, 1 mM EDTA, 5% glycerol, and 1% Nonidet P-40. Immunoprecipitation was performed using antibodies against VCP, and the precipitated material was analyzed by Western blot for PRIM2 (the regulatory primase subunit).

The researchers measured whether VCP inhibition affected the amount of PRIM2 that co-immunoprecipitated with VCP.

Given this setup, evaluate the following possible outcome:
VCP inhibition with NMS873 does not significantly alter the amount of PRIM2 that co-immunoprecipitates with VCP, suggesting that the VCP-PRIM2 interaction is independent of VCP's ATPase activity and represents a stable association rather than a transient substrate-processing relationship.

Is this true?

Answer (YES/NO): NO